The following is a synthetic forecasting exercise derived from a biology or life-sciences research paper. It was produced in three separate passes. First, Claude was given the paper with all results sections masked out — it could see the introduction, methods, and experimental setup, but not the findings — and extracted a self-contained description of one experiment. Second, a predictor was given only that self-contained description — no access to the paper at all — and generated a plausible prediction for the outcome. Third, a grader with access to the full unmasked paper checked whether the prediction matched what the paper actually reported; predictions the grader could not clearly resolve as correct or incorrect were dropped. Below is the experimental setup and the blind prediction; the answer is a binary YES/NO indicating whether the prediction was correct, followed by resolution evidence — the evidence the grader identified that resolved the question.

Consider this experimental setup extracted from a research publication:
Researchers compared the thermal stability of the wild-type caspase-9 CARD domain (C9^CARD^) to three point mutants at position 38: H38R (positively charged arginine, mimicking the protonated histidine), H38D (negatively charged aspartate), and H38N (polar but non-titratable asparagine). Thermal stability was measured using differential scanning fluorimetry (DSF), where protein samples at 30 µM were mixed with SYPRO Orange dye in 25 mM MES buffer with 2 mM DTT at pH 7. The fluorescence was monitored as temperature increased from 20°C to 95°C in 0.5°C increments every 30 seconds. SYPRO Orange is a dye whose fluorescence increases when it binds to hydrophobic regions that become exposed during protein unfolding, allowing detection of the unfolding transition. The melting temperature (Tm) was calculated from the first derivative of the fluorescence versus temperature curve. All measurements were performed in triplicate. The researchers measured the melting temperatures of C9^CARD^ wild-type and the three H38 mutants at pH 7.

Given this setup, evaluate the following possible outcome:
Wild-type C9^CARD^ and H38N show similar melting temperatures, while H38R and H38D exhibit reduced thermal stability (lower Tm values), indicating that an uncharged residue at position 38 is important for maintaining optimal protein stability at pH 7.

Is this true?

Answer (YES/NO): NO